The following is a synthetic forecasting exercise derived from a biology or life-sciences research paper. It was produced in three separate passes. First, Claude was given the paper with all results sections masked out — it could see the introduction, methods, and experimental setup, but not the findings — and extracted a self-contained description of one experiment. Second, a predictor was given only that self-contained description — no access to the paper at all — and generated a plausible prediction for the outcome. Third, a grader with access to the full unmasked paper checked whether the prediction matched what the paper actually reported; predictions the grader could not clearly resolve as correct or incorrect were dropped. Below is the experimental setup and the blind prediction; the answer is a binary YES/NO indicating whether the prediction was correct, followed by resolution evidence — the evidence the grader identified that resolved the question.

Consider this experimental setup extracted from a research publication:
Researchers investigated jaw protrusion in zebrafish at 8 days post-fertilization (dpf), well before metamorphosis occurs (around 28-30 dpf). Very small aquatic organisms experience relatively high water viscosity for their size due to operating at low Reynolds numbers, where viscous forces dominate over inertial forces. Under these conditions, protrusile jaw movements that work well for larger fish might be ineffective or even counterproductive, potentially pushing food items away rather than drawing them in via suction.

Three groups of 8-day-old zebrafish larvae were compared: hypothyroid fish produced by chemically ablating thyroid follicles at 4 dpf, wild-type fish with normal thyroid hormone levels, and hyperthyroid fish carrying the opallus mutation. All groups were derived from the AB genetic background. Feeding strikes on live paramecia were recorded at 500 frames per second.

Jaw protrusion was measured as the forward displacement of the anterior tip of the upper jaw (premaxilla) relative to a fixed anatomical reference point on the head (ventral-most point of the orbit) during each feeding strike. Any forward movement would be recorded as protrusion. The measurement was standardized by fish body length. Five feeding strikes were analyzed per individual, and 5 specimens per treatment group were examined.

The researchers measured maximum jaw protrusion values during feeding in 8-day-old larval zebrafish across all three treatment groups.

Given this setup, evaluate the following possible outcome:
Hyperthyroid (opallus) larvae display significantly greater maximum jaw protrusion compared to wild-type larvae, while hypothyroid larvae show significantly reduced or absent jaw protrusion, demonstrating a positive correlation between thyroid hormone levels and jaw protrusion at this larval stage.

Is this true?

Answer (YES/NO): NO